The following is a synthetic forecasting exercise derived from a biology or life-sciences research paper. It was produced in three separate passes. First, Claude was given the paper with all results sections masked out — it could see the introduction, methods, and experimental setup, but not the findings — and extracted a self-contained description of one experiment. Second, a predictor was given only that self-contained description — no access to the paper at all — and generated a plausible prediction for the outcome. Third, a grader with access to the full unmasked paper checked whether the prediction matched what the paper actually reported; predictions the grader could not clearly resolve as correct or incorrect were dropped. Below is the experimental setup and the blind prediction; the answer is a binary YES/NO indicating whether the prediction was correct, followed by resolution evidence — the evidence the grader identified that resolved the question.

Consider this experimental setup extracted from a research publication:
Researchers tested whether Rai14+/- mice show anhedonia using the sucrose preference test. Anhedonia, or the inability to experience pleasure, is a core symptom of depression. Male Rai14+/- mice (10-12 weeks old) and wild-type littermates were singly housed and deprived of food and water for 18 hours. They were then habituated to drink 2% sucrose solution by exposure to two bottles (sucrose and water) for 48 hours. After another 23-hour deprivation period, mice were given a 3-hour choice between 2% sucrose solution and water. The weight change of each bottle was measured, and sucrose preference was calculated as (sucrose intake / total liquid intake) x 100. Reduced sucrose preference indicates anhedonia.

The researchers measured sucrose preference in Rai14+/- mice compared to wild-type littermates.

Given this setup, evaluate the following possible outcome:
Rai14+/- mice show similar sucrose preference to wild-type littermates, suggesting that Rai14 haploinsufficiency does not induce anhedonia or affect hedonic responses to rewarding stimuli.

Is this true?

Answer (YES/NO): NO